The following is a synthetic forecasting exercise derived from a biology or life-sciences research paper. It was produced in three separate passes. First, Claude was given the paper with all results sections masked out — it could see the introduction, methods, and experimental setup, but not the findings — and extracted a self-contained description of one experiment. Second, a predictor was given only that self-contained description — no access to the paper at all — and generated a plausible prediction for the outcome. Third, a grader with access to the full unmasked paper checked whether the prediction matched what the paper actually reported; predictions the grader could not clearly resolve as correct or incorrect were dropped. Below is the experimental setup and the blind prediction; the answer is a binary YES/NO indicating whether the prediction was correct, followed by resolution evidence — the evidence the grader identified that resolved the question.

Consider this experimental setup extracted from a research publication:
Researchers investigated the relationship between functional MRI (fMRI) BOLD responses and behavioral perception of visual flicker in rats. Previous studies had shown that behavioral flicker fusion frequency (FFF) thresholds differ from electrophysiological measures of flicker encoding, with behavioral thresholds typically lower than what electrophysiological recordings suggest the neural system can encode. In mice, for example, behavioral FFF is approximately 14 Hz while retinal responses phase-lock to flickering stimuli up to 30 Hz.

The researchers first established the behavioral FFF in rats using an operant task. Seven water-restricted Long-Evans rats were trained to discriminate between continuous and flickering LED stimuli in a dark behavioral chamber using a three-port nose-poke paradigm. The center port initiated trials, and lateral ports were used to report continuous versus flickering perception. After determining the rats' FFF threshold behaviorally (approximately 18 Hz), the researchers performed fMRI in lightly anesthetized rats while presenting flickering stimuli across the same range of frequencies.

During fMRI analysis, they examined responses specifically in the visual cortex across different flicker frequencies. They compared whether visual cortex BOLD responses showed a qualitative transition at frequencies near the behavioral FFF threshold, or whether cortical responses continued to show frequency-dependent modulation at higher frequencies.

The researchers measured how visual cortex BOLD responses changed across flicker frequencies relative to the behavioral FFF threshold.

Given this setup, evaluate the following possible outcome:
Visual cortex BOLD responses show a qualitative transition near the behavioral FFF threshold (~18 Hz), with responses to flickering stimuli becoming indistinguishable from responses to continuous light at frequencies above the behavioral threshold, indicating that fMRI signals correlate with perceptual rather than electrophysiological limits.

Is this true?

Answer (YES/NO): NO